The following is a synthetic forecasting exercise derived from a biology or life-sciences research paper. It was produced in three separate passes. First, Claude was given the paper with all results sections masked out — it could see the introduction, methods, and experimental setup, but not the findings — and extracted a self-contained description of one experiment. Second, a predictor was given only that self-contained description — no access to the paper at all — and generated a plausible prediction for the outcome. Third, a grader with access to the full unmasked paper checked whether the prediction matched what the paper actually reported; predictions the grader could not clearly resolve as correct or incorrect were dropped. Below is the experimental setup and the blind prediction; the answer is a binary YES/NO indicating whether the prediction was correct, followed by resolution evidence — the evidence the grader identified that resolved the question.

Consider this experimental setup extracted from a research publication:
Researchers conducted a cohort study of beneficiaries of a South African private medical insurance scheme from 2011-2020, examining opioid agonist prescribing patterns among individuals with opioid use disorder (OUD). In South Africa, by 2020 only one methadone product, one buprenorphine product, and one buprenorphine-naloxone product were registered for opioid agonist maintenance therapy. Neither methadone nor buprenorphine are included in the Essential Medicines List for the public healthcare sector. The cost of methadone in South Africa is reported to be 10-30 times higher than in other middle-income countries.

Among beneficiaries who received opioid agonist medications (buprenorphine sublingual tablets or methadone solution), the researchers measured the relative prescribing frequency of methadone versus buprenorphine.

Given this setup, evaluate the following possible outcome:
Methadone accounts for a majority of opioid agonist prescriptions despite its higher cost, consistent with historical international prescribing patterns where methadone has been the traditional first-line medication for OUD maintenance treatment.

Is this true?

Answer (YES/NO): YES